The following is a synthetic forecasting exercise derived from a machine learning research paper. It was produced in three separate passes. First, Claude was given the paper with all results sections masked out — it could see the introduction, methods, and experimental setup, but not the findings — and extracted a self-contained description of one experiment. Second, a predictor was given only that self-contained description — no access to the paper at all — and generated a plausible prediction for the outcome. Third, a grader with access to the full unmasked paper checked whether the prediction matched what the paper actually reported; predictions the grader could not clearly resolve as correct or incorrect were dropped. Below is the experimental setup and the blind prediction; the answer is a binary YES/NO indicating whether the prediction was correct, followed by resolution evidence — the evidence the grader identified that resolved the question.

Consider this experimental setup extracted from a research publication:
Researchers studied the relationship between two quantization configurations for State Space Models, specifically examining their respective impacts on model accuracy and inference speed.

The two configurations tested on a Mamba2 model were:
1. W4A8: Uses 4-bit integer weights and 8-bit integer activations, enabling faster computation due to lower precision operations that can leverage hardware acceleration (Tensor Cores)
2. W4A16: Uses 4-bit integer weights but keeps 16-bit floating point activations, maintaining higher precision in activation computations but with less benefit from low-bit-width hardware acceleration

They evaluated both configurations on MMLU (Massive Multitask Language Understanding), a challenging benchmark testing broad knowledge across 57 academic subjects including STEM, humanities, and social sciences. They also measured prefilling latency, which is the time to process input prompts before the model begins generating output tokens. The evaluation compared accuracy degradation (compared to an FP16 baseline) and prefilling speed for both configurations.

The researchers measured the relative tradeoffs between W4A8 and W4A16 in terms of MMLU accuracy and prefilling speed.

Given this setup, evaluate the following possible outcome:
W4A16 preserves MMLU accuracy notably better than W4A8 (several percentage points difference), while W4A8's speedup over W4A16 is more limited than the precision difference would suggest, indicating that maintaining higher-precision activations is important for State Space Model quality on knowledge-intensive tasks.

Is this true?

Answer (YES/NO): NO